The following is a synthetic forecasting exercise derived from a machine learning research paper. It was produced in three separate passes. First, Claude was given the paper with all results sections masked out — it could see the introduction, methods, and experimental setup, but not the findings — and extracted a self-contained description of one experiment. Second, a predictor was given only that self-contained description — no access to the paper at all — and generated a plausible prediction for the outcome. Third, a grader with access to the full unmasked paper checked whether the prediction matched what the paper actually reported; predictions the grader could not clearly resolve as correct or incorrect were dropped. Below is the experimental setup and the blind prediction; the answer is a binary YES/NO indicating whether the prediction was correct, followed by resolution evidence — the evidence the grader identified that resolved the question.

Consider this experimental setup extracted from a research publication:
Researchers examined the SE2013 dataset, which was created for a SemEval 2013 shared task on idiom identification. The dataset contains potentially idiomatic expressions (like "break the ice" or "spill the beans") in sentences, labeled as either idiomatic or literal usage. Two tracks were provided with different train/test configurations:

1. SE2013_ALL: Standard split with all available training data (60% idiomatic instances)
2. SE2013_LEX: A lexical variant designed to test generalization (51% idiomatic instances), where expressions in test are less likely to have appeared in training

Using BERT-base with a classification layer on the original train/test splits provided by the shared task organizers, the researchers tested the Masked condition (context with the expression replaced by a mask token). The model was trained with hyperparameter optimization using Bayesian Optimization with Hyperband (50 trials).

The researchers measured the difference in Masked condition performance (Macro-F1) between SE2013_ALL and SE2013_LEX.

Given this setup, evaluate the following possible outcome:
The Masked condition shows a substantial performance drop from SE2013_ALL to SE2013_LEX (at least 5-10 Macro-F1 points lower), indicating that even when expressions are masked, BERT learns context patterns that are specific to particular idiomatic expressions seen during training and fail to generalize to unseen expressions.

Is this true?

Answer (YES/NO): NO